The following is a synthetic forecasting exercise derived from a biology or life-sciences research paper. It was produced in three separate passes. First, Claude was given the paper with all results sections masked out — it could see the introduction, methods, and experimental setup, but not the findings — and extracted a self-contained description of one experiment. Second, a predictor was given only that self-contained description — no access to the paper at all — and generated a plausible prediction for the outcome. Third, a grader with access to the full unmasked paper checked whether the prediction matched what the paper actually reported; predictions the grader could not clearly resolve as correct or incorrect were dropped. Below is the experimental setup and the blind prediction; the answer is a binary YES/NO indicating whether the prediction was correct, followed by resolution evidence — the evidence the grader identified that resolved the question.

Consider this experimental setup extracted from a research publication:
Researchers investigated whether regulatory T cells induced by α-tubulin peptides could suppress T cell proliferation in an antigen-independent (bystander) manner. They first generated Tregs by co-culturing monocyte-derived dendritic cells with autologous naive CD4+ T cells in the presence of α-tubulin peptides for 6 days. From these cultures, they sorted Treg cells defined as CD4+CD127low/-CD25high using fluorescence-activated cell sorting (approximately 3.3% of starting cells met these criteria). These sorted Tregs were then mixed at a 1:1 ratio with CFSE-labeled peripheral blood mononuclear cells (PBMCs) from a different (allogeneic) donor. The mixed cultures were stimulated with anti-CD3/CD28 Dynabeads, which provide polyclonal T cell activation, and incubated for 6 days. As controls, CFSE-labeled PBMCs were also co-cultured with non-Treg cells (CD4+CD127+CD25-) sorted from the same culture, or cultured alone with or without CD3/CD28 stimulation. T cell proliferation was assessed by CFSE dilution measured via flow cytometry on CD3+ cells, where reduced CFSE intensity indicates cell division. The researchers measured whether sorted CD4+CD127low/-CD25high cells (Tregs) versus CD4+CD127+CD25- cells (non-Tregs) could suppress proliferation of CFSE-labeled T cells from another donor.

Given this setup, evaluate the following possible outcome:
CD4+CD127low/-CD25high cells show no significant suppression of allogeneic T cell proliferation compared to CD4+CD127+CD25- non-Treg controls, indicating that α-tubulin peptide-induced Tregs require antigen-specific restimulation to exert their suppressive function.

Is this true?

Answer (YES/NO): NO